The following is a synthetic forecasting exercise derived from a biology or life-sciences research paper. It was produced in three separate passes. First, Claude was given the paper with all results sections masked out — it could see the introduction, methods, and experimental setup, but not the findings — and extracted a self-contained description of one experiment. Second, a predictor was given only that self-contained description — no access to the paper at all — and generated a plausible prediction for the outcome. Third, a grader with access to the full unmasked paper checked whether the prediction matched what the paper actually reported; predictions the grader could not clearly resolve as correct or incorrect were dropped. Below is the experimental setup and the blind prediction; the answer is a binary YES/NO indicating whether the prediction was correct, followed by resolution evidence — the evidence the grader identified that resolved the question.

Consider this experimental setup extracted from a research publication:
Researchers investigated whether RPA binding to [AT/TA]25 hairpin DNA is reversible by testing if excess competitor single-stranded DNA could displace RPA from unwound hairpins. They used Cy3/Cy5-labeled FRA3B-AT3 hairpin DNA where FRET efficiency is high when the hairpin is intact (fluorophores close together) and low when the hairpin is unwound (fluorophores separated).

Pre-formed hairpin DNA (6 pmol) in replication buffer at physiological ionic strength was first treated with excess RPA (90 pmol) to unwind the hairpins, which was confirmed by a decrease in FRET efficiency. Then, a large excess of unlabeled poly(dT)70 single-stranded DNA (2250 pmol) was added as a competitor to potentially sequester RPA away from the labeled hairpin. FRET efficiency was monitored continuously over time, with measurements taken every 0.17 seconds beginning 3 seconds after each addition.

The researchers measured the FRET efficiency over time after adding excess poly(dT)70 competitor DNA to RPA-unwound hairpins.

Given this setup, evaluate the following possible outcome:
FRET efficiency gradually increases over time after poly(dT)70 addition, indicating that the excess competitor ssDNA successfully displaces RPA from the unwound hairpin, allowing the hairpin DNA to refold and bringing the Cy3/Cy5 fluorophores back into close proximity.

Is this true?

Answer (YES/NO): NO